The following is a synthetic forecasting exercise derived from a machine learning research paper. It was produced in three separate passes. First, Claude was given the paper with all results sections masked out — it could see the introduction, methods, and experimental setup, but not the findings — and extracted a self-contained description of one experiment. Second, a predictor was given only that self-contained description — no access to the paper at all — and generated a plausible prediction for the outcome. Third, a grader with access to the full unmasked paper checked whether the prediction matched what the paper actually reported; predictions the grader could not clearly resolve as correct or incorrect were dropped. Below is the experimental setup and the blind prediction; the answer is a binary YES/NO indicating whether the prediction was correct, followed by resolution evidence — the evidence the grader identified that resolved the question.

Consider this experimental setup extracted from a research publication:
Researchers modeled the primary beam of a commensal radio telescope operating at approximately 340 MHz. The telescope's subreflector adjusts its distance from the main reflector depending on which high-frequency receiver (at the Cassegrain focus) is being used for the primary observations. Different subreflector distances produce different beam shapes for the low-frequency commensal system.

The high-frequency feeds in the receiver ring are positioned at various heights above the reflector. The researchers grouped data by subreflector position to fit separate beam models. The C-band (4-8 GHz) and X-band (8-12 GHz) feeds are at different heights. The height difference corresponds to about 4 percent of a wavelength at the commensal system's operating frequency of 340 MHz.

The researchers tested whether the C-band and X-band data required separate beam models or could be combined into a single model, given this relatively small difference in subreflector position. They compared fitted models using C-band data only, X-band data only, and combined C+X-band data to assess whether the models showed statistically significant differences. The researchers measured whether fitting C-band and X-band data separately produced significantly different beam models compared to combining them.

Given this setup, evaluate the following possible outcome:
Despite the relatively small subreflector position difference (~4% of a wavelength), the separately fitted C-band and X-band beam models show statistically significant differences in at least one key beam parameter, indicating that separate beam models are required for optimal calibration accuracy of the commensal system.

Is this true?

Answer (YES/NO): NO